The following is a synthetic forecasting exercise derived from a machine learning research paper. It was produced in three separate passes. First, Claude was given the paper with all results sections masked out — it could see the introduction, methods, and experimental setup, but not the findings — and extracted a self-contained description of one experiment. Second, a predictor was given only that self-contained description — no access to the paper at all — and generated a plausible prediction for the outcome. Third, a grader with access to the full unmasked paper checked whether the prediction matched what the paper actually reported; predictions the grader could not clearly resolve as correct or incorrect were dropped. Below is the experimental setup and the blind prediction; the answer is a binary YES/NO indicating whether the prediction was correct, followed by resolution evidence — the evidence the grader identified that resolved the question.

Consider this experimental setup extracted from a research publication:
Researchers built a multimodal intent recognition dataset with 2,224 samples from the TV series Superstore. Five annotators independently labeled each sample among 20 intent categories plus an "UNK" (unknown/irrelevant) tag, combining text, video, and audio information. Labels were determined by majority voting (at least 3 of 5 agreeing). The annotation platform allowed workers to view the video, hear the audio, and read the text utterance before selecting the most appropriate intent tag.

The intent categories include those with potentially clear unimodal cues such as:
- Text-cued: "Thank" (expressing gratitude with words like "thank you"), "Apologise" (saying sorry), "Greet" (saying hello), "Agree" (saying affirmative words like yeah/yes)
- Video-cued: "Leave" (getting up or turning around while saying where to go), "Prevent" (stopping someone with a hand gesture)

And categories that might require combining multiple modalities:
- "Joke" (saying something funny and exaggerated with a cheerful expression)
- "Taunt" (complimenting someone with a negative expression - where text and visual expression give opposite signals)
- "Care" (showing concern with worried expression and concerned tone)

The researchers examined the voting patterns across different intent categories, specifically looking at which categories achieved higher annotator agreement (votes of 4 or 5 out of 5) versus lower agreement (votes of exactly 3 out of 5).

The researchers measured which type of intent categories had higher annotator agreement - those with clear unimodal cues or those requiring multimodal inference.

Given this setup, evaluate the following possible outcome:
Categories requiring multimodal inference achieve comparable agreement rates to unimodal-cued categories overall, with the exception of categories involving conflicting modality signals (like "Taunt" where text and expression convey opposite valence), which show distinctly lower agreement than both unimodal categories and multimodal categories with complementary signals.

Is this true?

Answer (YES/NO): NO